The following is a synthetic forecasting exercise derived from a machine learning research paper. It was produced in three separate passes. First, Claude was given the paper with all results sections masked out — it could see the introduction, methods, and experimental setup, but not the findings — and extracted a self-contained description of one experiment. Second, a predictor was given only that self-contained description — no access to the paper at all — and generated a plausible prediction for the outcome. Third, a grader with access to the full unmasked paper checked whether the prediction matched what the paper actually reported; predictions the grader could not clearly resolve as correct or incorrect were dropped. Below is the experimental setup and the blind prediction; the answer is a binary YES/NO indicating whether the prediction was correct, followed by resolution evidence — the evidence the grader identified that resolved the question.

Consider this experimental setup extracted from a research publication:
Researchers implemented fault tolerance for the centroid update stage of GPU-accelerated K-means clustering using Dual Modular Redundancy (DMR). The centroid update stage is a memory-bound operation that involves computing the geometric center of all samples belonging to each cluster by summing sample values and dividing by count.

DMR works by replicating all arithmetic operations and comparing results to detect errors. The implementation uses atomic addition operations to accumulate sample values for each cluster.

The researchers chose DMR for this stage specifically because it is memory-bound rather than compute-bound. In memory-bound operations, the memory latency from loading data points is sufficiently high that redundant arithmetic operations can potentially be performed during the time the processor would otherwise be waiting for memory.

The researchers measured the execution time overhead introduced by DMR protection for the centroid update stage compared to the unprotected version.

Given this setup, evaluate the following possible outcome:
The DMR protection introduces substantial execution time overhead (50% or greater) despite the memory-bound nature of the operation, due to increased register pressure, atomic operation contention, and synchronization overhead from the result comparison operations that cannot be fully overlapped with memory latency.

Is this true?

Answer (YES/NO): NO